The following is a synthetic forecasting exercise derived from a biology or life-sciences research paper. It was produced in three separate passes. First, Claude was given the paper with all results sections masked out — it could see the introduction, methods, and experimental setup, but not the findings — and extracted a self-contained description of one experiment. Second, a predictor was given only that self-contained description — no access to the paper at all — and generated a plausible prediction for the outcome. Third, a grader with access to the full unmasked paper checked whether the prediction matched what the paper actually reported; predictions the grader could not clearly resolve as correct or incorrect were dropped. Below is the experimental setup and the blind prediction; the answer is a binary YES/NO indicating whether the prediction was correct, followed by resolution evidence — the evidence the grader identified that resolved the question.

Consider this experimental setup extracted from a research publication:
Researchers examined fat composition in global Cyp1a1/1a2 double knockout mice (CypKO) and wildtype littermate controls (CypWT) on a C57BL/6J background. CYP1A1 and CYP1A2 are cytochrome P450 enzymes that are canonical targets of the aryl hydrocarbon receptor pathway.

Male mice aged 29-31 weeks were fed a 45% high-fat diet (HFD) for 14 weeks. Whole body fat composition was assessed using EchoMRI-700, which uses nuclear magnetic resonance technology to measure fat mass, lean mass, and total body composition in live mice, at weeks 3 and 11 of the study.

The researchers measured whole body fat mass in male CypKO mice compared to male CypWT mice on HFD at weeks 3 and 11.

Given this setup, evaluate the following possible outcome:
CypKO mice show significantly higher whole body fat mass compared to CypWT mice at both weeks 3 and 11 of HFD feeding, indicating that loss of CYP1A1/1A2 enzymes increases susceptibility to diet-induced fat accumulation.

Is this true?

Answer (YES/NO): NO